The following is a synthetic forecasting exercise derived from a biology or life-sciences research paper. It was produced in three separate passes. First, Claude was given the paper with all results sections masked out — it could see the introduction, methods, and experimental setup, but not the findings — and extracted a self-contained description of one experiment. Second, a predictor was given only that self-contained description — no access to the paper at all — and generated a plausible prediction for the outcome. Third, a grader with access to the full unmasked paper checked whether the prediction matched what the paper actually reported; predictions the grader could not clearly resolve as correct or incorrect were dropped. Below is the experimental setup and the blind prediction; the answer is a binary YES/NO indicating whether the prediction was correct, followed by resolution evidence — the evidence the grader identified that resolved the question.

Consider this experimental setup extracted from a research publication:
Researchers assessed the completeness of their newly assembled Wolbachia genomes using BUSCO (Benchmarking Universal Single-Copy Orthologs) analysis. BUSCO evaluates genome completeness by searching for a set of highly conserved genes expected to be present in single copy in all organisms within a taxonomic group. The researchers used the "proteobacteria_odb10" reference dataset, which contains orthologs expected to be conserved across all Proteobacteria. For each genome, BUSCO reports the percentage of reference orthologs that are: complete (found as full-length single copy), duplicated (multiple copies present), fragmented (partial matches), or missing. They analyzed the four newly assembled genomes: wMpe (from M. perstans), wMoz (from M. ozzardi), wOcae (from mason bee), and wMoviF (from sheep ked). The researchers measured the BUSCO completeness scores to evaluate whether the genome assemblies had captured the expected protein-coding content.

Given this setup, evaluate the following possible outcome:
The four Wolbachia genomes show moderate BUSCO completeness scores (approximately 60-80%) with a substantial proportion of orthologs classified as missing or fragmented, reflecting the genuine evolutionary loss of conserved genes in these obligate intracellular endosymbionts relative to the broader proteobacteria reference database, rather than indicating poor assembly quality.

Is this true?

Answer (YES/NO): YES